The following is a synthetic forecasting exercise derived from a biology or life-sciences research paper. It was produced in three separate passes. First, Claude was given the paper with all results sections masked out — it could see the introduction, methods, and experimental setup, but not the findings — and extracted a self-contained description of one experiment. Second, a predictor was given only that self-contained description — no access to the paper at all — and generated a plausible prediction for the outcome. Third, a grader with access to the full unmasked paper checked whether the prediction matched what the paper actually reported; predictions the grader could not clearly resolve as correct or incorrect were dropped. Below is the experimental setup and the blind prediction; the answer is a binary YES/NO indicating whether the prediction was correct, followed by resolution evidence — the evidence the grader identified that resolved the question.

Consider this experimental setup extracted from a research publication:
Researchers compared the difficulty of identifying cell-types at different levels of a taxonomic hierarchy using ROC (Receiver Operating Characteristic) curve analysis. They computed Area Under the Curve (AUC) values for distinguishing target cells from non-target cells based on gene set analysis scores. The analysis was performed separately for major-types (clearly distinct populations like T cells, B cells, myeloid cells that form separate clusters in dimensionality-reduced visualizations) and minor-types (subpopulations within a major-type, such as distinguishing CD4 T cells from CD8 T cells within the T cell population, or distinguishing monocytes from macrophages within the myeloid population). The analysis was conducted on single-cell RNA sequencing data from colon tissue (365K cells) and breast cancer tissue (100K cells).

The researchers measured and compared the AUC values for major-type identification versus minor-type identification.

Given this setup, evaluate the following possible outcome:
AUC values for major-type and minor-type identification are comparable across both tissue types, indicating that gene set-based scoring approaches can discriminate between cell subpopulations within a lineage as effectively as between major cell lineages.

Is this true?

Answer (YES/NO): NO